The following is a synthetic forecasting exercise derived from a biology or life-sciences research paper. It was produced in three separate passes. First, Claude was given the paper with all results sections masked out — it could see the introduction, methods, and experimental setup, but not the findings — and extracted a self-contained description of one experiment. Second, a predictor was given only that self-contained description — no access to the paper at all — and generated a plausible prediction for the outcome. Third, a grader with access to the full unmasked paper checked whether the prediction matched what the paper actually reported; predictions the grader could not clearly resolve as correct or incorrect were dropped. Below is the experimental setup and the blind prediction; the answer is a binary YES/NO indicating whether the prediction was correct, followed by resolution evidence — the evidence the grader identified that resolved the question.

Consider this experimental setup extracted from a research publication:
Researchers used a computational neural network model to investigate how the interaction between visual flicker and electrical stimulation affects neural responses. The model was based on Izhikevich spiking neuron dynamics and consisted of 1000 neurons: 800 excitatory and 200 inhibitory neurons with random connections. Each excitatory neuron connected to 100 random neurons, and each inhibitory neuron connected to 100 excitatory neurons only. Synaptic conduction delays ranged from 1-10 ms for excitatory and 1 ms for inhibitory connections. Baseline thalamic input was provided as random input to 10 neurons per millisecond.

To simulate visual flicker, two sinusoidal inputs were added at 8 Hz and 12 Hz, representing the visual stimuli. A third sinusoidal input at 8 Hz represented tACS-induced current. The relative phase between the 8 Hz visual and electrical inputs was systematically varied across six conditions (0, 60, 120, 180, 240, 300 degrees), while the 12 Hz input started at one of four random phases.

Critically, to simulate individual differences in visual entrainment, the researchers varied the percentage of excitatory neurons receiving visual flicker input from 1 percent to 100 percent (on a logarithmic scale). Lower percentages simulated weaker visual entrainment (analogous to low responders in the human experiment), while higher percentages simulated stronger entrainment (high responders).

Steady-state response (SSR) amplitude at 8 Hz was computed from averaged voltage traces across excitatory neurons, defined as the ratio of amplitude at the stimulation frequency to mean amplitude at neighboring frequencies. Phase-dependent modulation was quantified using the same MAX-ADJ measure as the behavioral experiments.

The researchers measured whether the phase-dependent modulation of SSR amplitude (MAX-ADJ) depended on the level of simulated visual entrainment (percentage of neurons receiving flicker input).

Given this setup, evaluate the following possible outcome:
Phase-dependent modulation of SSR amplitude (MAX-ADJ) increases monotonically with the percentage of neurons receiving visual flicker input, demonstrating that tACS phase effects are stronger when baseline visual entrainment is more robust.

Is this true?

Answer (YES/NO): YES